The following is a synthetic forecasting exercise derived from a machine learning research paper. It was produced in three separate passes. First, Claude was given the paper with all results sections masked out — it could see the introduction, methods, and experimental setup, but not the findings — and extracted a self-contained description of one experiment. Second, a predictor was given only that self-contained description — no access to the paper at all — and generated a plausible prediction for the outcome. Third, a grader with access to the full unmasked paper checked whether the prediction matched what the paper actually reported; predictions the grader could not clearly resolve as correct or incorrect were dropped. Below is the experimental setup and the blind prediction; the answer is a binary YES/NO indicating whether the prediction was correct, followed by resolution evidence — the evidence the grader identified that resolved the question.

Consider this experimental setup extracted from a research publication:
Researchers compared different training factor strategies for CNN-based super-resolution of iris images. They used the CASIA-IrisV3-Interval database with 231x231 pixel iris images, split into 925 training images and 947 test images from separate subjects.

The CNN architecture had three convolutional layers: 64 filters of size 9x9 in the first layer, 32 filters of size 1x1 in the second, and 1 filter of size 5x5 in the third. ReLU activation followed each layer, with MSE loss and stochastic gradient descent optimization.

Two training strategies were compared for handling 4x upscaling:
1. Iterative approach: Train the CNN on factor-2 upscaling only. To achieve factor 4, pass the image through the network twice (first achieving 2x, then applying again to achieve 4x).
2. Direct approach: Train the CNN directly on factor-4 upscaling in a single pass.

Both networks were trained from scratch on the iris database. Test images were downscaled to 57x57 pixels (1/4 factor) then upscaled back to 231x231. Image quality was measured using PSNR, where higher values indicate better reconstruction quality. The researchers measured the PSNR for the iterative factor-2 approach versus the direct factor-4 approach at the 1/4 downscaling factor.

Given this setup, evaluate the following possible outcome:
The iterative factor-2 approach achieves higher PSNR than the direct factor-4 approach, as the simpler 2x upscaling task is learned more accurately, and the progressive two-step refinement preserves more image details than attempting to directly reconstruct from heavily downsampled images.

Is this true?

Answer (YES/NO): NO